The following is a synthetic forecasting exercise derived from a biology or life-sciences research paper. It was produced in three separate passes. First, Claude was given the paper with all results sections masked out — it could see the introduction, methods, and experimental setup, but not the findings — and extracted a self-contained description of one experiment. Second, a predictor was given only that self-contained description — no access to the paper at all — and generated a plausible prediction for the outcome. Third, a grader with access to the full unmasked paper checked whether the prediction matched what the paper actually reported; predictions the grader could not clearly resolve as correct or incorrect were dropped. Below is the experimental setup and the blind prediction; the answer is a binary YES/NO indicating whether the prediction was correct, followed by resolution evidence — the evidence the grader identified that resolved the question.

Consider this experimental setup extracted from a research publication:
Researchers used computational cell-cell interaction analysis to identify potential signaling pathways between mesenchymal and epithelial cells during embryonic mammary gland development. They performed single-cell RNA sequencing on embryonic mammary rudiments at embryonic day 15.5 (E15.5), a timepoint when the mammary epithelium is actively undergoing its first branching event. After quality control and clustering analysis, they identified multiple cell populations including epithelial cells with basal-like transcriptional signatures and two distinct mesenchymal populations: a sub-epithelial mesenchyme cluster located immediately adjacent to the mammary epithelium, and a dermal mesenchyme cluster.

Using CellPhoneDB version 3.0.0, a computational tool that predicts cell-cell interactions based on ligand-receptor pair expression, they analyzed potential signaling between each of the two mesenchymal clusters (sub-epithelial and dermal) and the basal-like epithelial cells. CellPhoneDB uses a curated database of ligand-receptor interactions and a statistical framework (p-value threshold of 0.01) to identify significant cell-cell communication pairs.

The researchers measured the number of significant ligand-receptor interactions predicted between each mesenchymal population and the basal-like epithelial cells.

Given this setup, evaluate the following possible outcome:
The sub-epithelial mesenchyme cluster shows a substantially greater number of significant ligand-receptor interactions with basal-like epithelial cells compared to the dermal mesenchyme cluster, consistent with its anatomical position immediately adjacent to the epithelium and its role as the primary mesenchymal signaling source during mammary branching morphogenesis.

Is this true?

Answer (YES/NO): NO